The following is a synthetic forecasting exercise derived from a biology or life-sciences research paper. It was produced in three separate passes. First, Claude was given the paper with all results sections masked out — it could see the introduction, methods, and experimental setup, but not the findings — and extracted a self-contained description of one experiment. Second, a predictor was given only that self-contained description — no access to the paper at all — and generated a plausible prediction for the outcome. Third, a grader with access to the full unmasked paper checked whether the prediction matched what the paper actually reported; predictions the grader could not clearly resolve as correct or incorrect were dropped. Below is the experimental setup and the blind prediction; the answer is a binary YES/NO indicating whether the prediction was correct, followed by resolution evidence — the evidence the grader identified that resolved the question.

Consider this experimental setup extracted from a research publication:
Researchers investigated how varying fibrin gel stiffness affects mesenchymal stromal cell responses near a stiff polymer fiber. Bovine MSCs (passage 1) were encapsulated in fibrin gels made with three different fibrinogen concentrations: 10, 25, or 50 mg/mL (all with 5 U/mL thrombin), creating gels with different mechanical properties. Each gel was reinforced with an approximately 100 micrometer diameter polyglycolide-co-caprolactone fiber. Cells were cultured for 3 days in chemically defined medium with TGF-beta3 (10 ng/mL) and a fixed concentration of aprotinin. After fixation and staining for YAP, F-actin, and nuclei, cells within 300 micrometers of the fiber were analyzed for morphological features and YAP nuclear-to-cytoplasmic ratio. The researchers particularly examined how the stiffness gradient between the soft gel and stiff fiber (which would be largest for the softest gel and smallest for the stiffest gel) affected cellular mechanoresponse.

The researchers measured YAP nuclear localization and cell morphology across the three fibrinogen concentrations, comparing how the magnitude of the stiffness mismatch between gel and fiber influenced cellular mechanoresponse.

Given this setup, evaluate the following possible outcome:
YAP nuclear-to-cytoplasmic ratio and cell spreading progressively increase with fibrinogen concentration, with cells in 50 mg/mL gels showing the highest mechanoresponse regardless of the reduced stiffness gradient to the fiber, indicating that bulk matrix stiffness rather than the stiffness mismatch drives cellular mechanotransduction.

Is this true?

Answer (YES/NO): NO